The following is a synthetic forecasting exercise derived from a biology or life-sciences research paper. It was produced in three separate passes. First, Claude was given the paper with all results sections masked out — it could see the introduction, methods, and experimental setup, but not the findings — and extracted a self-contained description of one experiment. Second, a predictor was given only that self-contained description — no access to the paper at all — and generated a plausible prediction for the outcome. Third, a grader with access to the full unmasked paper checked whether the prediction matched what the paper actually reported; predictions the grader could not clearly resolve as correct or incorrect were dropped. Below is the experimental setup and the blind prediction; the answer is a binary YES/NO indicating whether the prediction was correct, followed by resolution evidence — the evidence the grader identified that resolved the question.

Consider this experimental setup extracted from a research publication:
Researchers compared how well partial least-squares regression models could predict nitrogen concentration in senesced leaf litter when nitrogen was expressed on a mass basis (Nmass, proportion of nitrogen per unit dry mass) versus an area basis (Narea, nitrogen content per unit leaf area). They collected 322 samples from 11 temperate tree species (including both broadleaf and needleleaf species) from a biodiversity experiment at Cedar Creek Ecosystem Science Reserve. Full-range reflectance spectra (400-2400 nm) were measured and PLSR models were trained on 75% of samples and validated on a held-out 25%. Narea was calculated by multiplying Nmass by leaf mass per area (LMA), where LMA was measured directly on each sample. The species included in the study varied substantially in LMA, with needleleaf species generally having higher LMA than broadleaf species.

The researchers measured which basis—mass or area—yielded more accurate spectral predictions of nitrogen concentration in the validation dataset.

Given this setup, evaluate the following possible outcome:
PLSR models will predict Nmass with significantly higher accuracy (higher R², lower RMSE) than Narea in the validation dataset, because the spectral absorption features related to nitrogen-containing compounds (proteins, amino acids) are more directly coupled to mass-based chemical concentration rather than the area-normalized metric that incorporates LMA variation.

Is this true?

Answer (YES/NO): YES